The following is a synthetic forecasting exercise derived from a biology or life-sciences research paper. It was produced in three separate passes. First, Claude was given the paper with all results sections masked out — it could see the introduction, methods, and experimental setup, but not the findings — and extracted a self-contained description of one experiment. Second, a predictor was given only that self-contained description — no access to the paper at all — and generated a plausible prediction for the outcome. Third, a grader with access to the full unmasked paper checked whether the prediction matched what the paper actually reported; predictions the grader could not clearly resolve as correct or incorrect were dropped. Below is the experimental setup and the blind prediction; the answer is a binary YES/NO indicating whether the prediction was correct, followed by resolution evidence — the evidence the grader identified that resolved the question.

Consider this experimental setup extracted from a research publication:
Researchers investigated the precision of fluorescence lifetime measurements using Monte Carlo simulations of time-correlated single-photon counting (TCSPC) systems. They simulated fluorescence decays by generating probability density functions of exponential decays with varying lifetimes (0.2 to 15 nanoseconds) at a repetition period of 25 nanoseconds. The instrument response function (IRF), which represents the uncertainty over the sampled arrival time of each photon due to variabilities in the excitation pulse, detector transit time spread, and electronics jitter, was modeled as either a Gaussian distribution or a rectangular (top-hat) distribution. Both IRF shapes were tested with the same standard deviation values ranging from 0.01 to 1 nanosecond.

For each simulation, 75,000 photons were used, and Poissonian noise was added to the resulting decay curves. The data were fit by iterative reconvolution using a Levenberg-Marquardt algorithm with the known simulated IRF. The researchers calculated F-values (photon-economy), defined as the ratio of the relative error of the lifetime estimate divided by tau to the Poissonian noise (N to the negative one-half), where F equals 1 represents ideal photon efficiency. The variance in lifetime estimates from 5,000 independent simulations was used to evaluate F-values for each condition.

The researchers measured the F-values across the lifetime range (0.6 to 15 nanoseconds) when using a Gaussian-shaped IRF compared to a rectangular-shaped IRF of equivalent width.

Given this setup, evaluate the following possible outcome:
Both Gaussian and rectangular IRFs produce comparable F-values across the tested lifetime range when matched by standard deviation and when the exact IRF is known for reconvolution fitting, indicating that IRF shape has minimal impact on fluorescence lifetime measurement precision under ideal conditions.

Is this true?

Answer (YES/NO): NO